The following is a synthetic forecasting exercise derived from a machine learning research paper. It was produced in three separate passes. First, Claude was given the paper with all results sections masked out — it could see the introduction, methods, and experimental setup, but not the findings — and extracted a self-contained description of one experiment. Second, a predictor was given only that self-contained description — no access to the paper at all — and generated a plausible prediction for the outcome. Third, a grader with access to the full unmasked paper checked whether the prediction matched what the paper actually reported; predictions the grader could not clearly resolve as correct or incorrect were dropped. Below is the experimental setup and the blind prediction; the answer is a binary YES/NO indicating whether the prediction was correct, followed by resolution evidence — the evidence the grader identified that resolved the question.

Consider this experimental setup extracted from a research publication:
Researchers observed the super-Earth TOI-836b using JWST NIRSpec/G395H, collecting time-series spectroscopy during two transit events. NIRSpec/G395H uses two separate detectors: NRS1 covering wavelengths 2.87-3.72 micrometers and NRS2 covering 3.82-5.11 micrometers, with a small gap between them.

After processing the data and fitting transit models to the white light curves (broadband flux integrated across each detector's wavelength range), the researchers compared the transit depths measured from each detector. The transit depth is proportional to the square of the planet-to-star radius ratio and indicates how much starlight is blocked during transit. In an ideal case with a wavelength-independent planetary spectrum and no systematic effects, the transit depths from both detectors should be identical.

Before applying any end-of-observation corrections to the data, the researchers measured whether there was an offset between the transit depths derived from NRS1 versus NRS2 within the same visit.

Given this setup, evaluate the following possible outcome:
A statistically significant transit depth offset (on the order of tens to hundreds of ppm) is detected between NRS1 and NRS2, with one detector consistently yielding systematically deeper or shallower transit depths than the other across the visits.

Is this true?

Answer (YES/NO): NO